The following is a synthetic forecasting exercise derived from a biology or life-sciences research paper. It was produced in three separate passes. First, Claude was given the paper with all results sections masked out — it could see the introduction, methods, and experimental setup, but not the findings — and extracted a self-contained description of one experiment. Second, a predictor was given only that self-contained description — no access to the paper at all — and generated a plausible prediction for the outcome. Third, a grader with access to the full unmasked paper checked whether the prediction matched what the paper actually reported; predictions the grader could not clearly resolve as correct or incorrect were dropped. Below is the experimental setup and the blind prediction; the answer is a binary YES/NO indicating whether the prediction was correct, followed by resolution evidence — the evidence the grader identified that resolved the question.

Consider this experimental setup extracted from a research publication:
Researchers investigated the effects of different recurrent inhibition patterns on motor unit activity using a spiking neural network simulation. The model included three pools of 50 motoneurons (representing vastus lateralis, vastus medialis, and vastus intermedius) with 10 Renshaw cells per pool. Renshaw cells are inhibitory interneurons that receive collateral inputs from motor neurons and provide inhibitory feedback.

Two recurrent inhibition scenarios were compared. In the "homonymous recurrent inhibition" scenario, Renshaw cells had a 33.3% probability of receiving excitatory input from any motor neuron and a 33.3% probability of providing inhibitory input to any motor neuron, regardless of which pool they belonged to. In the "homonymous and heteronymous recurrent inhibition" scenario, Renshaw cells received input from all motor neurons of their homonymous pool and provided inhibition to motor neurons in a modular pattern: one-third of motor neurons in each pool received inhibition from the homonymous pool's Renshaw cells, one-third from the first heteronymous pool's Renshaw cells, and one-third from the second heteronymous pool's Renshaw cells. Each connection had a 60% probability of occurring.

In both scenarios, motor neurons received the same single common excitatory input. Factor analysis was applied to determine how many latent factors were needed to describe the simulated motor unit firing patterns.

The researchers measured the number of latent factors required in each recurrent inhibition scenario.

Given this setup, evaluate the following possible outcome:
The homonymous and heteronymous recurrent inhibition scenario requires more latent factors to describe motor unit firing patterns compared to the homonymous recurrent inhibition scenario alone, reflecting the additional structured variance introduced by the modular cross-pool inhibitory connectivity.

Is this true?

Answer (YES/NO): YES